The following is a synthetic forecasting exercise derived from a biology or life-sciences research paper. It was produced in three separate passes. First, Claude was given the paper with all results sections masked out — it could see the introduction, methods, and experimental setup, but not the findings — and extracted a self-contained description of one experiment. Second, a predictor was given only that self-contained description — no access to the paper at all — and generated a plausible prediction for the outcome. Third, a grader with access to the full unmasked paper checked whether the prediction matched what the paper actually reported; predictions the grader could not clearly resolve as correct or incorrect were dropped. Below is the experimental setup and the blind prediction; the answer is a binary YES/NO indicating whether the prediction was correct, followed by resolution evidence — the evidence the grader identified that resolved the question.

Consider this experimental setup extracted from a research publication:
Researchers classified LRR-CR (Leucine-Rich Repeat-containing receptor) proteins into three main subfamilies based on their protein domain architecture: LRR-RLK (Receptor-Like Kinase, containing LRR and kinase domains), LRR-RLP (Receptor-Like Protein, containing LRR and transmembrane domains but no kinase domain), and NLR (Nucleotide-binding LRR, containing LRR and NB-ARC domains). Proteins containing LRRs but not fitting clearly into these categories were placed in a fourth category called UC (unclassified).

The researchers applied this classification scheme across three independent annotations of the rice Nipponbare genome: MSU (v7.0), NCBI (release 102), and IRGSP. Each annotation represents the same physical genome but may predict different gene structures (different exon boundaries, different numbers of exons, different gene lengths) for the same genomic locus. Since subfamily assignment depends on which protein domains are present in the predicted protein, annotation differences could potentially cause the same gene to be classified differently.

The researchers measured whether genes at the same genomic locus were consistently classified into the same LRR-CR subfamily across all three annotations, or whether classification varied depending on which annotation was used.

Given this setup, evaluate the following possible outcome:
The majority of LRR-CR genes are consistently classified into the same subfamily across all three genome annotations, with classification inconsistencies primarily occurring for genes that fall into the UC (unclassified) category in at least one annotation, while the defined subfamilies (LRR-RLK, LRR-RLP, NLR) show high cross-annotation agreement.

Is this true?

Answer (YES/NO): NO